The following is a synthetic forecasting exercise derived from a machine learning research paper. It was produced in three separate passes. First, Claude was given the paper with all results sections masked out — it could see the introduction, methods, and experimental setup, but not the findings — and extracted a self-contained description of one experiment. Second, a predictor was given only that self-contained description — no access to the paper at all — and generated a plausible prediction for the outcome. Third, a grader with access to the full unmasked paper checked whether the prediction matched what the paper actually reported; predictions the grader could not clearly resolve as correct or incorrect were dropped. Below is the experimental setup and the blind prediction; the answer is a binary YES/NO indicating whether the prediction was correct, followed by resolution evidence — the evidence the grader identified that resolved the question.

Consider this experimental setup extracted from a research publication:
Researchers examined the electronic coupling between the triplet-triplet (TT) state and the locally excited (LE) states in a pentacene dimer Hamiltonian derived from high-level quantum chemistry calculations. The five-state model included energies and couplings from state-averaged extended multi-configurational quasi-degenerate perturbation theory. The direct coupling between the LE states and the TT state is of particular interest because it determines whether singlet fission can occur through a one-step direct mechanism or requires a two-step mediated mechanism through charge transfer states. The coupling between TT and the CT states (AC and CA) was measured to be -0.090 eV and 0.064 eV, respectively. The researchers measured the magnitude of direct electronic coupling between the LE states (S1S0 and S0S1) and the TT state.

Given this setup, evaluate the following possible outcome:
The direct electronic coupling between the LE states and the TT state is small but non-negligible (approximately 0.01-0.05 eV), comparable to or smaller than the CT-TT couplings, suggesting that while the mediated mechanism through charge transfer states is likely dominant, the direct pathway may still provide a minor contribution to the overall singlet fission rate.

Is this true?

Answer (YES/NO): NO